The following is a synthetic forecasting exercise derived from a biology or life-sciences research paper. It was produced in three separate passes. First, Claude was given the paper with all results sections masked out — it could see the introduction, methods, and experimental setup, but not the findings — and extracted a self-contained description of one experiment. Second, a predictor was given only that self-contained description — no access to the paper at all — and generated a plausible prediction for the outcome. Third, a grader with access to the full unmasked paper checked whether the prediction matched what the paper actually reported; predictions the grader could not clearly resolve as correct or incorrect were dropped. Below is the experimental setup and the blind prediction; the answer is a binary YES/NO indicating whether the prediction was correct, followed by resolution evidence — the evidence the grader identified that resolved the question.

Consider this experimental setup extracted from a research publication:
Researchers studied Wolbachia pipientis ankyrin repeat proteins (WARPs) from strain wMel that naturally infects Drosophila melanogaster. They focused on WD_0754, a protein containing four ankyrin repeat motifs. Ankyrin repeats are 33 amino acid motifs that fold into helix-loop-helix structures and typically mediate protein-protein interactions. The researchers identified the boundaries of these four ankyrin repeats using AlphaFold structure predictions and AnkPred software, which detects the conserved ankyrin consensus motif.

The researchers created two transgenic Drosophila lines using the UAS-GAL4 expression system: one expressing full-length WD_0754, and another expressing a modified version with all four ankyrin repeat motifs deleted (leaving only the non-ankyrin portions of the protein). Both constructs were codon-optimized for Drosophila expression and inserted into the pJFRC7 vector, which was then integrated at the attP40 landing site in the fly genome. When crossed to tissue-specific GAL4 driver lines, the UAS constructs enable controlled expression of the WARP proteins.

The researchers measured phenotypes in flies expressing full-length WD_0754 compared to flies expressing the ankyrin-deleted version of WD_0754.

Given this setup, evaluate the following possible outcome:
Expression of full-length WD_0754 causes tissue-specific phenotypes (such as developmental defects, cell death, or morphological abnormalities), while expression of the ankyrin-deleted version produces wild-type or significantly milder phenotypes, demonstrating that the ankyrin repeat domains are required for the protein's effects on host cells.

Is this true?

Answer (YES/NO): YES